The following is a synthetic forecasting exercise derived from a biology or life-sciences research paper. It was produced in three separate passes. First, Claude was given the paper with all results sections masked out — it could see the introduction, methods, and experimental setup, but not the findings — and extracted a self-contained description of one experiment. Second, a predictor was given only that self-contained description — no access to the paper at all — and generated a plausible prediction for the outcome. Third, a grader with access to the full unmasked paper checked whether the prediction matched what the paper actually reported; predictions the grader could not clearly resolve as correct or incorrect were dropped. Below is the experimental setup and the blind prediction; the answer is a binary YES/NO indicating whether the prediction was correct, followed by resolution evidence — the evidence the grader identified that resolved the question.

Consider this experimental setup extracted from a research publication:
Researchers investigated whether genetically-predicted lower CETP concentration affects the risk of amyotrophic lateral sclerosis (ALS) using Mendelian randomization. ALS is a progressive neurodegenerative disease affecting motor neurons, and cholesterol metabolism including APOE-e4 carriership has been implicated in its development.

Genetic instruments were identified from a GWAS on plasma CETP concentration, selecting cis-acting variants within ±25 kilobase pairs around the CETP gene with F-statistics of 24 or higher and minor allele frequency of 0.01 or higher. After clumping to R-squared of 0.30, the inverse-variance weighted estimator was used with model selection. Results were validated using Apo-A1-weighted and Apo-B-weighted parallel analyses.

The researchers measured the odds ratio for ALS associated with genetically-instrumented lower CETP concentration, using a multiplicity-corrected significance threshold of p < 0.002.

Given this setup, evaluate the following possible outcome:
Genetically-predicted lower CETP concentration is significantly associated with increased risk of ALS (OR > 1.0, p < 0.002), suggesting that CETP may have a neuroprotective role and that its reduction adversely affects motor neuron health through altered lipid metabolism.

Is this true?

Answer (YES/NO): NO